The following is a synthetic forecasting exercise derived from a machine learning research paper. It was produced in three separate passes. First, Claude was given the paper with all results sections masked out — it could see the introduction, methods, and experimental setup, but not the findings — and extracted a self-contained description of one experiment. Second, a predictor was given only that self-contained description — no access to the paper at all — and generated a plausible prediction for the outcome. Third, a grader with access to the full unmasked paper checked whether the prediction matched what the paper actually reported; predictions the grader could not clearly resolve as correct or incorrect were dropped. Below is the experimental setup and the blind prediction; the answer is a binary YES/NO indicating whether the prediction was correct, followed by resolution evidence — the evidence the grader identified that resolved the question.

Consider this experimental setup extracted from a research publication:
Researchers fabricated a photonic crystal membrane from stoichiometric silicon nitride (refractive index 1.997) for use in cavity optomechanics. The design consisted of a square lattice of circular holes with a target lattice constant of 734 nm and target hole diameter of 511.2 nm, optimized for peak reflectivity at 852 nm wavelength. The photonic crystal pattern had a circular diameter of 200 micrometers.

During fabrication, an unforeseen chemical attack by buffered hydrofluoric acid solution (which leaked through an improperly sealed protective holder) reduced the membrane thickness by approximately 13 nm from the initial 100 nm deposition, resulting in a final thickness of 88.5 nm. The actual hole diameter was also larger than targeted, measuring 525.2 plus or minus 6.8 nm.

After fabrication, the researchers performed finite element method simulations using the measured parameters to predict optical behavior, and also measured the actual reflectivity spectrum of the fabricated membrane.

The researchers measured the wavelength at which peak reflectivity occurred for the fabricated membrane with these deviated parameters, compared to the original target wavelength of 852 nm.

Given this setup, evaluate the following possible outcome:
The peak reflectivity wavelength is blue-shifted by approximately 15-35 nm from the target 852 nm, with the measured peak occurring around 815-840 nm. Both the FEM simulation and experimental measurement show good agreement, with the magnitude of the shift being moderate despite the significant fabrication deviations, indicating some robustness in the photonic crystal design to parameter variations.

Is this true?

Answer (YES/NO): YES